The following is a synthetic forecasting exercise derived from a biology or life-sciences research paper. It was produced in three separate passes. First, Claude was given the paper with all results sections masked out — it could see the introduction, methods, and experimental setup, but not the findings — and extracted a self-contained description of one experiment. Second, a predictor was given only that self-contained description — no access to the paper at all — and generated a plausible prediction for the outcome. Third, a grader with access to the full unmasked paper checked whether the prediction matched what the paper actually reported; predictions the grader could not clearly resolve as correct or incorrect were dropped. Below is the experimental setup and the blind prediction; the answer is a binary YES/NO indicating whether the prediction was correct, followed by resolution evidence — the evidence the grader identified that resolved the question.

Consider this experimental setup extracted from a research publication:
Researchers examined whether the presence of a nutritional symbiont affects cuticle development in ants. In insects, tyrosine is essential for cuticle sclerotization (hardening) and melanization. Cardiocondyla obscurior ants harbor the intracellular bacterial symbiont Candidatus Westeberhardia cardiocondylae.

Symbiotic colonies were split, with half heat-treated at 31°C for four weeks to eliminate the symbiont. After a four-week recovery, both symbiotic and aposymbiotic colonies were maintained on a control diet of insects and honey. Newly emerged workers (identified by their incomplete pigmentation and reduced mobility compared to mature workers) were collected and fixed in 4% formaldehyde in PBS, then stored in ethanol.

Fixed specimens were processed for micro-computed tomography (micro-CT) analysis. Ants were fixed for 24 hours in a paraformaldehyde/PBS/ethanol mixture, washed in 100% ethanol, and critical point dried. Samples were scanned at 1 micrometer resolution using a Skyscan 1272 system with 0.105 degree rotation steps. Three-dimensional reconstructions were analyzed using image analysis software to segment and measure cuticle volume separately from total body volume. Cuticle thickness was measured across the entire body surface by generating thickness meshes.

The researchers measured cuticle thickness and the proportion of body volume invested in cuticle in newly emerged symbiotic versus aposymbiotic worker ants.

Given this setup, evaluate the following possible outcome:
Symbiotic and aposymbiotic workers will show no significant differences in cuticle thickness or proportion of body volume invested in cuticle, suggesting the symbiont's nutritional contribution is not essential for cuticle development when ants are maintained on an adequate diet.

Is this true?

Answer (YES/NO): YES